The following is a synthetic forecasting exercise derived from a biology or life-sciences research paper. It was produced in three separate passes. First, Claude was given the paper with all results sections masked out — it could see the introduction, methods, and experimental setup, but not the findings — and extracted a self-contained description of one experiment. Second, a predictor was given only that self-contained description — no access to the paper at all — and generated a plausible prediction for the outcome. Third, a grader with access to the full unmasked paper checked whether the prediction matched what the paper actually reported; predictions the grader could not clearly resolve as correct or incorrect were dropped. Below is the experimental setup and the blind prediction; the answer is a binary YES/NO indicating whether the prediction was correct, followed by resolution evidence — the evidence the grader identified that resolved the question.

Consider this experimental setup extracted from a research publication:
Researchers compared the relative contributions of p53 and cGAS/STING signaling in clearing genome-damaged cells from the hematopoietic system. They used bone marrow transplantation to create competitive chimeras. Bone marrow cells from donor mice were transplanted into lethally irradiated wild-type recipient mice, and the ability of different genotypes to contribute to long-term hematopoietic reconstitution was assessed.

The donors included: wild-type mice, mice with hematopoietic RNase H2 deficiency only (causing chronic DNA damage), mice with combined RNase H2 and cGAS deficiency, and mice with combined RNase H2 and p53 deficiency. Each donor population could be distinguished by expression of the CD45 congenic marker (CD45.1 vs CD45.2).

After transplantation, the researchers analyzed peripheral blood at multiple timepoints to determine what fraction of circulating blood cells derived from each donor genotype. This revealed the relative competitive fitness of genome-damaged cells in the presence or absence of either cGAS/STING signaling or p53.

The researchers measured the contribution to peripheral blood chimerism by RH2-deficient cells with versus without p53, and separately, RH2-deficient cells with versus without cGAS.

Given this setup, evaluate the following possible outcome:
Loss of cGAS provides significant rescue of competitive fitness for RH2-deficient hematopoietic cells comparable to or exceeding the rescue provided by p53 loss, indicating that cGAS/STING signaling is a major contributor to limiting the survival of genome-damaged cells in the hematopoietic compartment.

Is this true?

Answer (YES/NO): NO